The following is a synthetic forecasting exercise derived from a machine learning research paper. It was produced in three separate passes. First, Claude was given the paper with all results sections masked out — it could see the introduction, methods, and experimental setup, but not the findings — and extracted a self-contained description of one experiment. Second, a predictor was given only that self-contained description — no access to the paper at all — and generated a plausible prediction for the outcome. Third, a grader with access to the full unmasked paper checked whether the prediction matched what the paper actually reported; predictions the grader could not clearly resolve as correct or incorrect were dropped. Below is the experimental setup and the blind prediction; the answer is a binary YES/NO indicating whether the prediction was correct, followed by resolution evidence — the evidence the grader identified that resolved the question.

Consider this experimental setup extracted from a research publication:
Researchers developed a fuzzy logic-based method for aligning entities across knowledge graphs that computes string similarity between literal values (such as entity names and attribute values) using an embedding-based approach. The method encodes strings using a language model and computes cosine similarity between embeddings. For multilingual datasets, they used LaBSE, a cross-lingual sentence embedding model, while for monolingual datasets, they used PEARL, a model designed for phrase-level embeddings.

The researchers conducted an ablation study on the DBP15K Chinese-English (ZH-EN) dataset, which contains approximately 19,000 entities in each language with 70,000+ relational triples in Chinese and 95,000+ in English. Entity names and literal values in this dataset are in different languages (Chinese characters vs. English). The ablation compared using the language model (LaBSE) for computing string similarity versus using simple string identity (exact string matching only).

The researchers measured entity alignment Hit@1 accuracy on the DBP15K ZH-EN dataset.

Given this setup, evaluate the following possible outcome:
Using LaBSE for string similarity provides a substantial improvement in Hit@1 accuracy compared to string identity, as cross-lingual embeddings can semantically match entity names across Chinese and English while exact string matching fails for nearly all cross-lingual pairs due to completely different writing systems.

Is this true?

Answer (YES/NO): NO